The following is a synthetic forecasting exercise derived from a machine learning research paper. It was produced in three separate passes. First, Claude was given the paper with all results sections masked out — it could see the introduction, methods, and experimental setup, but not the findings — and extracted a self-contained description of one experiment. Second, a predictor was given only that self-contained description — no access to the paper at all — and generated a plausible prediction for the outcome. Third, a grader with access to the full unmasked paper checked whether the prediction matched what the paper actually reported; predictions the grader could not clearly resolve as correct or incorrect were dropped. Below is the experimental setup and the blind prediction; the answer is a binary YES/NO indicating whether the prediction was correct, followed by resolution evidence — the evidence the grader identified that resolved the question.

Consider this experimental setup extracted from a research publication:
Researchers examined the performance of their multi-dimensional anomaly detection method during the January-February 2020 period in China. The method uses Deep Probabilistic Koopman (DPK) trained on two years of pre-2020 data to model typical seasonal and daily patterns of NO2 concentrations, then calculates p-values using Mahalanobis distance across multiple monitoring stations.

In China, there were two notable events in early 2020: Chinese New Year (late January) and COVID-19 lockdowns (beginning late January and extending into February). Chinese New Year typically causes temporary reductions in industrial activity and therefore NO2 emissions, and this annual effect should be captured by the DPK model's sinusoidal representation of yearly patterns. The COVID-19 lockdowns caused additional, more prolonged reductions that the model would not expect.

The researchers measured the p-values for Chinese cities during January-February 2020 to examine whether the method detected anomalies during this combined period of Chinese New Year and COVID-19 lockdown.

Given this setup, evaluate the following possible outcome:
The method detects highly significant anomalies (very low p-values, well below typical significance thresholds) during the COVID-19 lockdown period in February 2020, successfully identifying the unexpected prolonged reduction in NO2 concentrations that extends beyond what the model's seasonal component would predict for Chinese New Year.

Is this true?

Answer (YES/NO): YES